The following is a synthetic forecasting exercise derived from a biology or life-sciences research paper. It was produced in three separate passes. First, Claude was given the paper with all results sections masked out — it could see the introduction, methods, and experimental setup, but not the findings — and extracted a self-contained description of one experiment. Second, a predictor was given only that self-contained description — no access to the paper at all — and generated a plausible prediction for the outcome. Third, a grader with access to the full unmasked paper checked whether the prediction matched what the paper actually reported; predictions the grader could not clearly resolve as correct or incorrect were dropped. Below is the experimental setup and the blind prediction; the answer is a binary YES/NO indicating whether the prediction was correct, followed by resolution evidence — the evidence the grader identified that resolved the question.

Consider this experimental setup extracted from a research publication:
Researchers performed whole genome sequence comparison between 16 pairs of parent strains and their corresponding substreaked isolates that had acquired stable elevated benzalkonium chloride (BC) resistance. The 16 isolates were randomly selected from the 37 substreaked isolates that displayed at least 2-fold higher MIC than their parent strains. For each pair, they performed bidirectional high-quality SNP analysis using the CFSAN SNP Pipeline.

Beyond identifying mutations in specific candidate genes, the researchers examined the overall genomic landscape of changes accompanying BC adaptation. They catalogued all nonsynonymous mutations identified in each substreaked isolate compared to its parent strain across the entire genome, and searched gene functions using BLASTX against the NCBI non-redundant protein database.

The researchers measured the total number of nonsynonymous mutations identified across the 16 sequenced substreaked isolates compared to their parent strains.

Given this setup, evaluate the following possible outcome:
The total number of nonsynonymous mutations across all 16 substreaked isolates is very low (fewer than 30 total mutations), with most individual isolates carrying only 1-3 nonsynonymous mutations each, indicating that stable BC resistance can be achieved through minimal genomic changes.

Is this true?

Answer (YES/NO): YES